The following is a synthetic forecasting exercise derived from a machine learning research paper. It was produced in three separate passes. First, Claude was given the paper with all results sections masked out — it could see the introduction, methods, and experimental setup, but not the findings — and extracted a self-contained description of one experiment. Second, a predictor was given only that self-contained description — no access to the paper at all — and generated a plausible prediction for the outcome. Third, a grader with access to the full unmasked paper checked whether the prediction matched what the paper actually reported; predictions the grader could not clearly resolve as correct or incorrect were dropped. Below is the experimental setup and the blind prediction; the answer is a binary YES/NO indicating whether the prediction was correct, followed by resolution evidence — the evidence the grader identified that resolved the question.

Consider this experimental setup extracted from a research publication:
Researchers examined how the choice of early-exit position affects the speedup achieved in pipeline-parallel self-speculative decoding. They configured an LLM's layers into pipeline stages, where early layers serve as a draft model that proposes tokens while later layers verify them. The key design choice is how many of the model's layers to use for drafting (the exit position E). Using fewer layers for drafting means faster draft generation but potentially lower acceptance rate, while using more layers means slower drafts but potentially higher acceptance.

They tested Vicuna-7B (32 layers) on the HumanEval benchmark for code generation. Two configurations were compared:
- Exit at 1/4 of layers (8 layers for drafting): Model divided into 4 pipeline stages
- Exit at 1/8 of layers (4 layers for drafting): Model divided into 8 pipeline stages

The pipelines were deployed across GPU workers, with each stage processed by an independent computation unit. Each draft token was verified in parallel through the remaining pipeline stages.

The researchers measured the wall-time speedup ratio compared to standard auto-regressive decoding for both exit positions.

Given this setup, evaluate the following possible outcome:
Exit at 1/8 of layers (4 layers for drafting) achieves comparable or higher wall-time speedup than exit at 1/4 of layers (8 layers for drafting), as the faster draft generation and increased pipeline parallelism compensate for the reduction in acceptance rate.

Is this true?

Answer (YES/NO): YES